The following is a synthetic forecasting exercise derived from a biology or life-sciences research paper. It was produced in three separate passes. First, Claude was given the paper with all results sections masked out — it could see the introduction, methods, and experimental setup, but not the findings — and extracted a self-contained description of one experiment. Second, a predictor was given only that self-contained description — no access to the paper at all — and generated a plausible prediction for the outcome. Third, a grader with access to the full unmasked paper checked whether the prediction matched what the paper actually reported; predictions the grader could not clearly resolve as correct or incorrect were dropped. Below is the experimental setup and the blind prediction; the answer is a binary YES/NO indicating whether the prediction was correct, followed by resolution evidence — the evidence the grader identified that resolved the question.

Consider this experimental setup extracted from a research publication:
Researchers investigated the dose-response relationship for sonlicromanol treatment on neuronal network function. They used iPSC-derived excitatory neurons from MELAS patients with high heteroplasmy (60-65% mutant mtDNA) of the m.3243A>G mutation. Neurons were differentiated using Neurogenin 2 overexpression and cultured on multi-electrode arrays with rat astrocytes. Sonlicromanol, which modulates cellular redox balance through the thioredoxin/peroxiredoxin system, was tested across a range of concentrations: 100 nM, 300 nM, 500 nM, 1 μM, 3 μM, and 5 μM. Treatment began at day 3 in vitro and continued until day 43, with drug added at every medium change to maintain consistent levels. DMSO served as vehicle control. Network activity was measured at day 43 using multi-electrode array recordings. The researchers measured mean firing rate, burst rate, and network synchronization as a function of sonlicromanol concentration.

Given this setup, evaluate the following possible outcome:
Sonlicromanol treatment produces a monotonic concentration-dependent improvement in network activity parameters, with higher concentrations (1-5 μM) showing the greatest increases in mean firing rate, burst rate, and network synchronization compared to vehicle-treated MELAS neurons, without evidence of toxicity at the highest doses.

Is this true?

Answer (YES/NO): NO